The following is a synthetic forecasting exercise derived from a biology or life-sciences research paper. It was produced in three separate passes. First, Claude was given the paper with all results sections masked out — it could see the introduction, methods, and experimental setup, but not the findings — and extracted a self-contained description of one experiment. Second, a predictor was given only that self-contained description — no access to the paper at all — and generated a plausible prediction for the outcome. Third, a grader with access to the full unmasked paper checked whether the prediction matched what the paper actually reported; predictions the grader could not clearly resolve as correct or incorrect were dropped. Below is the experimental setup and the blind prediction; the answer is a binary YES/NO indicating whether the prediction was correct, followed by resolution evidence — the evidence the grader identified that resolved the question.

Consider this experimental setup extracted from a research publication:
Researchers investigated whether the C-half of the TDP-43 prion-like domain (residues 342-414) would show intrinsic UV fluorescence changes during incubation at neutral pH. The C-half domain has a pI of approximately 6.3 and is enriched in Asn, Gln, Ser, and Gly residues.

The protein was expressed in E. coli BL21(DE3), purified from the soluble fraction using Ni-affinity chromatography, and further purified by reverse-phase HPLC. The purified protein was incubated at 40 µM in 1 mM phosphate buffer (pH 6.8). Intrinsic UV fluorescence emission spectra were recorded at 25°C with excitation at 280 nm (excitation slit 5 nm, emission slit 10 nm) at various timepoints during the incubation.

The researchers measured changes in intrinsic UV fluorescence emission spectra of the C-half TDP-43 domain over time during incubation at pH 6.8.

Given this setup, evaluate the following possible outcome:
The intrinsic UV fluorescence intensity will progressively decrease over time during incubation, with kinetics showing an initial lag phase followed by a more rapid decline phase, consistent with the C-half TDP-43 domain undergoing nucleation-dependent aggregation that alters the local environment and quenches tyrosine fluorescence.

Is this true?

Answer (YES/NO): NO